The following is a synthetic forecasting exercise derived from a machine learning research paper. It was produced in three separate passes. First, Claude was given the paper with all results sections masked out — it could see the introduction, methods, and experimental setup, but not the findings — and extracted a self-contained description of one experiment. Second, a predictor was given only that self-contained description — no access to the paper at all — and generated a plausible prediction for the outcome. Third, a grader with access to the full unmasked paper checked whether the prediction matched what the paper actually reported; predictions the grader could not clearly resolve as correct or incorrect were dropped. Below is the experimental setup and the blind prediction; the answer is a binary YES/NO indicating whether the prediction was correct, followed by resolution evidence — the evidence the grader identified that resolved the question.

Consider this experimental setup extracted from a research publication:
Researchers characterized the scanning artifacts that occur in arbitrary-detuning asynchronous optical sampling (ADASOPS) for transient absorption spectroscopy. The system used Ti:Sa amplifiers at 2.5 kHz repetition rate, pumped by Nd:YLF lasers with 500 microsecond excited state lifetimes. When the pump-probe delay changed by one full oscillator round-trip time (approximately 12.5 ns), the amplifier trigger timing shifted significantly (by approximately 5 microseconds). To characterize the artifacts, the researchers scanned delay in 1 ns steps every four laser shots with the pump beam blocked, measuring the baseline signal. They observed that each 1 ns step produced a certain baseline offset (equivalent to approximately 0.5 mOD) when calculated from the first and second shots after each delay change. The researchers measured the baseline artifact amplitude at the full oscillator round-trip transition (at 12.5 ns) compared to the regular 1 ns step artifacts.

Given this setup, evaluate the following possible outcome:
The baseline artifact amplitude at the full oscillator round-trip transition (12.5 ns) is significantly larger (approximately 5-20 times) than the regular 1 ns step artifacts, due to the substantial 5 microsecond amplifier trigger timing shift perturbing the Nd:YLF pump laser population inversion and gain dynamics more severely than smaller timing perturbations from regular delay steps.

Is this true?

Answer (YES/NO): YES